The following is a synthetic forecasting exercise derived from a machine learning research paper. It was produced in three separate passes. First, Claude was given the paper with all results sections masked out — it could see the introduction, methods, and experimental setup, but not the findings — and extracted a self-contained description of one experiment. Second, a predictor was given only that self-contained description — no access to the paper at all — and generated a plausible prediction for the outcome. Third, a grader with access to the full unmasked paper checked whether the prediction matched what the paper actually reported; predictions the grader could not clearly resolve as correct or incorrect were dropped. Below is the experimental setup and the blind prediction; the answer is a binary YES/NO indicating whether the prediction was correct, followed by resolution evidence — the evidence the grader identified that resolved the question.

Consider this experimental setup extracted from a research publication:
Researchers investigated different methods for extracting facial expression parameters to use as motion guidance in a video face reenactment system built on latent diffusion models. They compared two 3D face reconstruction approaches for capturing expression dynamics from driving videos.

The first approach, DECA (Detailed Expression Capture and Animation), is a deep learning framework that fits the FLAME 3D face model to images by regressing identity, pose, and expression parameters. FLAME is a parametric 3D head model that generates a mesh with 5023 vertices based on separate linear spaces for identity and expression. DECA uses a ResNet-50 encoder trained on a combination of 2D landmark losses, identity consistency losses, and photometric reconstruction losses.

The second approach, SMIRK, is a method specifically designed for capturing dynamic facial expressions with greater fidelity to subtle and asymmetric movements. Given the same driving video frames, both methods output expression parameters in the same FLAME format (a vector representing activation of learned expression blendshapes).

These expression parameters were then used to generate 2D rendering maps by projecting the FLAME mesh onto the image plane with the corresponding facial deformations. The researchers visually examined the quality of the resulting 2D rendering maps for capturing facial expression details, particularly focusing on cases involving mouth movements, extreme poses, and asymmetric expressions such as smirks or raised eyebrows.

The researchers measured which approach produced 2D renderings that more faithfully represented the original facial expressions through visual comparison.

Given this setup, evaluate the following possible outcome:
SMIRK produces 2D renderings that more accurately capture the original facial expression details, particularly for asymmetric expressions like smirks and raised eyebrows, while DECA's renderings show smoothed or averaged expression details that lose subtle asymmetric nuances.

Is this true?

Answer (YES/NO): YES